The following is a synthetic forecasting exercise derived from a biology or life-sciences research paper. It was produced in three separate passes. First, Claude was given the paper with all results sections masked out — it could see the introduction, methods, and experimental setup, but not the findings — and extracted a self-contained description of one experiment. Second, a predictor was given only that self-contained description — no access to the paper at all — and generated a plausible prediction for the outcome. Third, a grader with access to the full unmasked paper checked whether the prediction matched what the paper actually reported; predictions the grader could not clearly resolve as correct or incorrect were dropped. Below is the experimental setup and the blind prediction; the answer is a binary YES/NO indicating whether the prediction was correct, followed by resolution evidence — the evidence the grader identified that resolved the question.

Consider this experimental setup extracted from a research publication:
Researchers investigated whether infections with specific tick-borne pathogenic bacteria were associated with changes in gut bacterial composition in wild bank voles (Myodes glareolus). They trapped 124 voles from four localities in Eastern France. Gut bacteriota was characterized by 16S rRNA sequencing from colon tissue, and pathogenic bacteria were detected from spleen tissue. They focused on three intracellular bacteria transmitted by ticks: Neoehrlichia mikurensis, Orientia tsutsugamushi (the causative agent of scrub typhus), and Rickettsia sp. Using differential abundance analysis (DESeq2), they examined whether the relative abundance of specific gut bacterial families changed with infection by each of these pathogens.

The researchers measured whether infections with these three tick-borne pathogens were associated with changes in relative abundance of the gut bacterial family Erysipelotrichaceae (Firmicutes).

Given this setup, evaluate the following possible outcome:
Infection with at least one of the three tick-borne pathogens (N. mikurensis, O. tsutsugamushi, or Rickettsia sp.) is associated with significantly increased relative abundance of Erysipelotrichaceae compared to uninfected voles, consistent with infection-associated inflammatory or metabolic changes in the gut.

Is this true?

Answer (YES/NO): NO